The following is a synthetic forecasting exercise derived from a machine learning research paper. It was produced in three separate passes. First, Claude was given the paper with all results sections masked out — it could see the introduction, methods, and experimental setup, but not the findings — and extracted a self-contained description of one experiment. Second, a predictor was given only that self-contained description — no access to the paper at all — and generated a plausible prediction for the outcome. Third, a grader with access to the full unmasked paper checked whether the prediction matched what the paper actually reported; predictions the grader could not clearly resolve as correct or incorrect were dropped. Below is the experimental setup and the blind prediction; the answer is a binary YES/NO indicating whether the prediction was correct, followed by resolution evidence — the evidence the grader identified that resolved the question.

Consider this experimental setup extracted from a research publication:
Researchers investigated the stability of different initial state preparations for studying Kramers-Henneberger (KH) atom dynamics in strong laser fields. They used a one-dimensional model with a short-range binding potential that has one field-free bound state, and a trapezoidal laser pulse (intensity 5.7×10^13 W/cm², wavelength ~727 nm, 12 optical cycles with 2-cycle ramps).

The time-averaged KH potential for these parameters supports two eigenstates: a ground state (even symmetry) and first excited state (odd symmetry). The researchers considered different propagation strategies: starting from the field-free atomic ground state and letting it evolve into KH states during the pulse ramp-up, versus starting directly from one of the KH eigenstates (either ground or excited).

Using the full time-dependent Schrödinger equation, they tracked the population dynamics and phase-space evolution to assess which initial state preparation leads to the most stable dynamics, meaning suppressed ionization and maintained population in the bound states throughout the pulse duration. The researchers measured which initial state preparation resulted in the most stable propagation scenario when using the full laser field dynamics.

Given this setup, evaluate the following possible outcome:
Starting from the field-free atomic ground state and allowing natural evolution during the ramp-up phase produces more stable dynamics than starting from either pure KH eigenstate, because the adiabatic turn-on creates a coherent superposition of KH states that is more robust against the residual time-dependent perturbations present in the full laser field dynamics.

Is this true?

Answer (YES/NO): NO